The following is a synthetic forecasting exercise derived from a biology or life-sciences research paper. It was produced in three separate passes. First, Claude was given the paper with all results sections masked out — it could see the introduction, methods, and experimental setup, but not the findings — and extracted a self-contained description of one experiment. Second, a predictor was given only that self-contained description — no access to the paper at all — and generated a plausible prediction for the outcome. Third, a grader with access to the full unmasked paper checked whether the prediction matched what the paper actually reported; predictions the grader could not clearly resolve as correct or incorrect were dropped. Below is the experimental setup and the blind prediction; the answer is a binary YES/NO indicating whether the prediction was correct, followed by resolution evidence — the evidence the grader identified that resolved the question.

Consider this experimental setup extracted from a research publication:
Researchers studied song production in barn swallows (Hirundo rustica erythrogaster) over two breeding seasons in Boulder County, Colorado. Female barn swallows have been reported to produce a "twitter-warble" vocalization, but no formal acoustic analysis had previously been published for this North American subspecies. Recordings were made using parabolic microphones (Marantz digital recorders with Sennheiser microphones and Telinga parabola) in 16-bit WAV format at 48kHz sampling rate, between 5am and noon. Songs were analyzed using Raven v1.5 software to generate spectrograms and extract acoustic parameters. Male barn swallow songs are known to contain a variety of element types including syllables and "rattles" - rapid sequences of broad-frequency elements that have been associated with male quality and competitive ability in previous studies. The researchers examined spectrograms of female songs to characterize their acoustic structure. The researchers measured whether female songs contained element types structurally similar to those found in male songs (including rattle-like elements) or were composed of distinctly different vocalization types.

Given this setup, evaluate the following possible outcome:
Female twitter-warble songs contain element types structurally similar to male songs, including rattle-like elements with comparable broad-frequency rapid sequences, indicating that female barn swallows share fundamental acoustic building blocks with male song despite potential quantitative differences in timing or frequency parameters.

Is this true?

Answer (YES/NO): NO